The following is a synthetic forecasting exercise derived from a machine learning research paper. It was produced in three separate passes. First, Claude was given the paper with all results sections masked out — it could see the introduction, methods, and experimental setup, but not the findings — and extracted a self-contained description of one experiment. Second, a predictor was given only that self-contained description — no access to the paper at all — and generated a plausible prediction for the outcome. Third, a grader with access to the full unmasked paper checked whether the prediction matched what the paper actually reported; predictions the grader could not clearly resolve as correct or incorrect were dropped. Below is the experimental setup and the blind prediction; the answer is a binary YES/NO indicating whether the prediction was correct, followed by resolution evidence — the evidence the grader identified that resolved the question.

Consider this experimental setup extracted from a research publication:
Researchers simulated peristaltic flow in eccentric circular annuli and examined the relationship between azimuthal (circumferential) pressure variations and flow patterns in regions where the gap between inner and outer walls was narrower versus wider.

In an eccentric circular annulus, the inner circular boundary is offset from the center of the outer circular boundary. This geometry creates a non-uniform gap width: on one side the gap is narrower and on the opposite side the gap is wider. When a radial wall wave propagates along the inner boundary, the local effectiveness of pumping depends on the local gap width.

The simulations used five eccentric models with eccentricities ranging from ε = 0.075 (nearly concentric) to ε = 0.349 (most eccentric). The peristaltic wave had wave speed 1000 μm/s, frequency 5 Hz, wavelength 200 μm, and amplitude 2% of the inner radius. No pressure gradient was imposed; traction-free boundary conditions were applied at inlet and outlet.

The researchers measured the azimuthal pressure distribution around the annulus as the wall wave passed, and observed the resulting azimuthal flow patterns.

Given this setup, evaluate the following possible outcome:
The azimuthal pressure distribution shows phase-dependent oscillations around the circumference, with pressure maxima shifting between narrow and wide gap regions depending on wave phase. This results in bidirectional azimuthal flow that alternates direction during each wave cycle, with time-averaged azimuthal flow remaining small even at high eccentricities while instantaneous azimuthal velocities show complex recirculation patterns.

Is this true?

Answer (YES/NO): NO